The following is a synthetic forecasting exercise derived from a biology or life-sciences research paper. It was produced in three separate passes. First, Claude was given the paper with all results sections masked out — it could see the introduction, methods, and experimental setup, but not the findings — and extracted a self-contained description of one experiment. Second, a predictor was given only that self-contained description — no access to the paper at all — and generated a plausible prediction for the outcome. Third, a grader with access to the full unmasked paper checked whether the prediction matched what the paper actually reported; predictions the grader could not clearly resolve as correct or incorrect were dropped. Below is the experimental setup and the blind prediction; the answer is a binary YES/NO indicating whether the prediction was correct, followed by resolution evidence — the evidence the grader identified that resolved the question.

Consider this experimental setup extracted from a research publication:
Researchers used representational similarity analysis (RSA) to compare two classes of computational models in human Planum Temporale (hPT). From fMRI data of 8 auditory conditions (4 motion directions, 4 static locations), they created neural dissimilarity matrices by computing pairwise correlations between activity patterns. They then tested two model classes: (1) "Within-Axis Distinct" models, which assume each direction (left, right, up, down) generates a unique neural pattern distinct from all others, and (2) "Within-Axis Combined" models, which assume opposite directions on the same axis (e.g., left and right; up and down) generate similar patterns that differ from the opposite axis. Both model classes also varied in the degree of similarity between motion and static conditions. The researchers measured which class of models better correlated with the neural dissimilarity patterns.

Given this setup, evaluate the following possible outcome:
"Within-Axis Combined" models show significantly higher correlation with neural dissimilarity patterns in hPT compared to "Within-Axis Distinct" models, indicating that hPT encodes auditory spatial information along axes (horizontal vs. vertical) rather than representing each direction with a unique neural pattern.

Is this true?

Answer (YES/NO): YES